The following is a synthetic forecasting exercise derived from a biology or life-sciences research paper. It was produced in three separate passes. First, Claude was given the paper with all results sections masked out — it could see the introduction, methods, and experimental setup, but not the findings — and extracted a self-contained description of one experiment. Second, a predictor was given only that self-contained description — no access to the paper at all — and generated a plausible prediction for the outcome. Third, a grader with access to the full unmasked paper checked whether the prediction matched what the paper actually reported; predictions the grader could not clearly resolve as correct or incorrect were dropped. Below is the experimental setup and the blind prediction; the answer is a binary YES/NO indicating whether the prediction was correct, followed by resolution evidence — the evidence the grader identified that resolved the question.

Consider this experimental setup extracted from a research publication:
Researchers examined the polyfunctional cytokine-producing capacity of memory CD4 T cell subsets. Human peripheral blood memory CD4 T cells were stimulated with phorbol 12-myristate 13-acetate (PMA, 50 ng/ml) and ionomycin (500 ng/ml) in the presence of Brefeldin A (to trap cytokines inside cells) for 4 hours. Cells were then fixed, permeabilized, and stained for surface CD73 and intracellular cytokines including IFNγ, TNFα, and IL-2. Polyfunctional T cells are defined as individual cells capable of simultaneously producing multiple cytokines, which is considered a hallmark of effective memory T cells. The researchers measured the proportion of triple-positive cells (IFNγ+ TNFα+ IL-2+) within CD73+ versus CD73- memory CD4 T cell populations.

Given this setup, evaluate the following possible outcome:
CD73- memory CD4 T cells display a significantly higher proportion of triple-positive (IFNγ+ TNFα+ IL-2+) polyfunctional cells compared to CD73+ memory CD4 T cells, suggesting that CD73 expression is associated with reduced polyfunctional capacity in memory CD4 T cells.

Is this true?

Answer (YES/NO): NO